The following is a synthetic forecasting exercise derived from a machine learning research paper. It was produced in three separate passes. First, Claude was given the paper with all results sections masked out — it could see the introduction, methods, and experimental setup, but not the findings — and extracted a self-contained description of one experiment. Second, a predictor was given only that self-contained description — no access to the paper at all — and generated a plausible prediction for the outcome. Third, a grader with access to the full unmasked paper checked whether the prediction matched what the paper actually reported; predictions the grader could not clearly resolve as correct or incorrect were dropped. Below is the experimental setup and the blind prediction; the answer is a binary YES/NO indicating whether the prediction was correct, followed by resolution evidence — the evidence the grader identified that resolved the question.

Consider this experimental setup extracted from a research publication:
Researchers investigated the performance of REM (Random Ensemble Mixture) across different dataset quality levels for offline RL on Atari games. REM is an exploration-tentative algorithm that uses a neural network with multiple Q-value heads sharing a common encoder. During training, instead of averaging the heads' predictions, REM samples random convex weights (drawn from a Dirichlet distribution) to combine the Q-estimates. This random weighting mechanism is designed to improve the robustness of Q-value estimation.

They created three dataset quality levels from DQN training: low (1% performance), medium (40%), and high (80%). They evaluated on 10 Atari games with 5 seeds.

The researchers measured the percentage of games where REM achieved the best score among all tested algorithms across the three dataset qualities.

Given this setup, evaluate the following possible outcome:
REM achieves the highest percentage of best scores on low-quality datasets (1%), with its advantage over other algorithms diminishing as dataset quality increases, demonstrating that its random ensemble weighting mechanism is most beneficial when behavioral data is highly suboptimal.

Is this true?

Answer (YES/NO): NO